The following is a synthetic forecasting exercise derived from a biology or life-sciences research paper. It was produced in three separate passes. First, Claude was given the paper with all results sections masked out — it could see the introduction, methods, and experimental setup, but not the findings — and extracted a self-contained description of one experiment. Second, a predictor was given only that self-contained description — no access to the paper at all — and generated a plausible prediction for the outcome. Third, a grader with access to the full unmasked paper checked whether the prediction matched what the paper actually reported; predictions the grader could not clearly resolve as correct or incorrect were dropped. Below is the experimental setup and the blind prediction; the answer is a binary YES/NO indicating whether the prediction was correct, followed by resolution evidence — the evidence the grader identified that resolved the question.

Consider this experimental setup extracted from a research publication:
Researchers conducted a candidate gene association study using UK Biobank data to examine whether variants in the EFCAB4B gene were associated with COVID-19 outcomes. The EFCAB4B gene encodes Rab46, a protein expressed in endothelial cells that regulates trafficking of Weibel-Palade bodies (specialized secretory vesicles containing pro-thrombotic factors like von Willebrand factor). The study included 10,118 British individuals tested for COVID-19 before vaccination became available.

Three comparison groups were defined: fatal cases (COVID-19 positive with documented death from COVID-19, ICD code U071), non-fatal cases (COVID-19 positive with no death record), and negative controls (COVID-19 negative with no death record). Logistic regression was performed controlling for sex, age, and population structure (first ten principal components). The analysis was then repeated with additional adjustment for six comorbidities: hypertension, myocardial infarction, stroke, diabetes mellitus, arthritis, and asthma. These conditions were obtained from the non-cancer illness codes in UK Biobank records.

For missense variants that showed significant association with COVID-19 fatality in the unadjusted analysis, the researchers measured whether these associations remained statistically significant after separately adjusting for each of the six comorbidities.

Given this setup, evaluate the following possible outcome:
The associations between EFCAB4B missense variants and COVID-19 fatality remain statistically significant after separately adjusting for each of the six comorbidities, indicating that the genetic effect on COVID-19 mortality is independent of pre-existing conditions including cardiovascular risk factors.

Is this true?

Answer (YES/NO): YES